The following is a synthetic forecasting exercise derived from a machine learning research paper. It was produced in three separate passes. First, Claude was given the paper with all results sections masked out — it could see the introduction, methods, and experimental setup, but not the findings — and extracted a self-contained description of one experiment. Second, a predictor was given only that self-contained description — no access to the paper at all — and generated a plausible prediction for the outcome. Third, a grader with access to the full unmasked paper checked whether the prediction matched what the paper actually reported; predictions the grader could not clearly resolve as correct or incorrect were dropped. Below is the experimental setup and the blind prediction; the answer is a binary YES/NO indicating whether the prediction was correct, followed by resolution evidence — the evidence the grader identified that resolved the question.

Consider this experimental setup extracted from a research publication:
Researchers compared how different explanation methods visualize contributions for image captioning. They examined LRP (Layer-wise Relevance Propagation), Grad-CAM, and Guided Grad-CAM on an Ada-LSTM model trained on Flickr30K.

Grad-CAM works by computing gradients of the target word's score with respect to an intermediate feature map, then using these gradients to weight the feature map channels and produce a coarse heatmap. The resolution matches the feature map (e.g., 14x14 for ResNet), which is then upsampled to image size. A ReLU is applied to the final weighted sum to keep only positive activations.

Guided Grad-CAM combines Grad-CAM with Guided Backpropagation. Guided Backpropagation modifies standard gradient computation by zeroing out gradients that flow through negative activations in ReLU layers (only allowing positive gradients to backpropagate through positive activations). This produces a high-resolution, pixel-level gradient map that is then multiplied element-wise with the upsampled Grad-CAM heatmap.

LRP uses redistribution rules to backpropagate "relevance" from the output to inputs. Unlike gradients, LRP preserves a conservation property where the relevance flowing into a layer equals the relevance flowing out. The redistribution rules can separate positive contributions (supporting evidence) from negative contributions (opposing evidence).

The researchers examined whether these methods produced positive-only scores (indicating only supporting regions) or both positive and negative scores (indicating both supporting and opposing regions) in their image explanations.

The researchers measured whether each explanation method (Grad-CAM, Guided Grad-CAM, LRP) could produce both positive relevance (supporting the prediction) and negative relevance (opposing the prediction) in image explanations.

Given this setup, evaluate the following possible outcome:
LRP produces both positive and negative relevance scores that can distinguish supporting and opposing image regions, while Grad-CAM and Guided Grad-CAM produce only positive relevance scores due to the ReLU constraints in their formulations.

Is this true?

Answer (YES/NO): NO